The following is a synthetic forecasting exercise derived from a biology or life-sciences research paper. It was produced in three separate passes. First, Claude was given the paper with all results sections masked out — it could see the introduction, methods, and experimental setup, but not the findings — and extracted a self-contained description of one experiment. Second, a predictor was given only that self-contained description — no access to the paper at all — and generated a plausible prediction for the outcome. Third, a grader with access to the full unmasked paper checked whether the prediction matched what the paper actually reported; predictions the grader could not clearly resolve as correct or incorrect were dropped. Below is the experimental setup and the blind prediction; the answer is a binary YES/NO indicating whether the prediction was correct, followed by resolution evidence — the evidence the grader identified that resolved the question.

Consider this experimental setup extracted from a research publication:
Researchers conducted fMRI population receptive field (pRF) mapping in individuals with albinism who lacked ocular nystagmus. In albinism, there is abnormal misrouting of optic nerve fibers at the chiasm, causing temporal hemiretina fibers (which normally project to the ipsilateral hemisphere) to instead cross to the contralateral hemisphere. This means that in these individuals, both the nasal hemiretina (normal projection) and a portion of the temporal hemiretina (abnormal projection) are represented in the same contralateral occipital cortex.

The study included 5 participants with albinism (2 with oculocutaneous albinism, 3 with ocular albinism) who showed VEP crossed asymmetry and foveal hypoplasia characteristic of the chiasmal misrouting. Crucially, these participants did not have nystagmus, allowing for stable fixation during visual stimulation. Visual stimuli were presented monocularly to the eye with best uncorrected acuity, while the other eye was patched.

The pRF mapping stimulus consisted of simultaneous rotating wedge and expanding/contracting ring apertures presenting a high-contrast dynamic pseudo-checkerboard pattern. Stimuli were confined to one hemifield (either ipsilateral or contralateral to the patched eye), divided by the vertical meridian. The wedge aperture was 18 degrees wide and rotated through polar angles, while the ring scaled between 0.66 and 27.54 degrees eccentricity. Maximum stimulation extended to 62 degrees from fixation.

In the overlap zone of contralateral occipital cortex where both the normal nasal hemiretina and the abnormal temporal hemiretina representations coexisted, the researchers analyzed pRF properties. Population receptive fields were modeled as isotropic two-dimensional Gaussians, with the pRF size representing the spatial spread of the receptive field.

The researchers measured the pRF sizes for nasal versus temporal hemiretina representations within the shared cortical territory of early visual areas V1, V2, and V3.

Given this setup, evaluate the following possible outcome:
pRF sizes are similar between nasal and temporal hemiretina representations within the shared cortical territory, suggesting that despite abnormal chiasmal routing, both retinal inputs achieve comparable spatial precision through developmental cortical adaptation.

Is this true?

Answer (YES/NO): YES